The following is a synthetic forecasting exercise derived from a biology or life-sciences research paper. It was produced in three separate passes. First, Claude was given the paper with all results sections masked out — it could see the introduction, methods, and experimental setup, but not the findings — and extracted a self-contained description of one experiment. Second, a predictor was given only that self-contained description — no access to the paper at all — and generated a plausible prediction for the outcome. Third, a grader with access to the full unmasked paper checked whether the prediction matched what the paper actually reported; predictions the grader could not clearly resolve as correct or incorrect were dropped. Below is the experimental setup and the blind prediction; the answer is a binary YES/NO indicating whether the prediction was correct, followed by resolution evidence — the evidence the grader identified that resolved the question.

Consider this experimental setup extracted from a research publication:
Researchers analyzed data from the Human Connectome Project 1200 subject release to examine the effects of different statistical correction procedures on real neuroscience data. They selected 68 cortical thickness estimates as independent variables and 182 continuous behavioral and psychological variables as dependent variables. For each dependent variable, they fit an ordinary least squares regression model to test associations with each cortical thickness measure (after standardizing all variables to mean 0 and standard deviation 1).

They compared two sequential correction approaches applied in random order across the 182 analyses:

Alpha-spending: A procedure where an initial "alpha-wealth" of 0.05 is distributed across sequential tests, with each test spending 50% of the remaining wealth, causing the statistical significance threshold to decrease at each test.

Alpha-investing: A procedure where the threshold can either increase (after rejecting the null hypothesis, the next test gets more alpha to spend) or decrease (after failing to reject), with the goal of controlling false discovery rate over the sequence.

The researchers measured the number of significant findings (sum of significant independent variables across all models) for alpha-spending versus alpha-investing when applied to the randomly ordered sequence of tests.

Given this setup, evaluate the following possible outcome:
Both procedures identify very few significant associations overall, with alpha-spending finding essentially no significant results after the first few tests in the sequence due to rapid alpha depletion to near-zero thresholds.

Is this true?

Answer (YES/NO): YES